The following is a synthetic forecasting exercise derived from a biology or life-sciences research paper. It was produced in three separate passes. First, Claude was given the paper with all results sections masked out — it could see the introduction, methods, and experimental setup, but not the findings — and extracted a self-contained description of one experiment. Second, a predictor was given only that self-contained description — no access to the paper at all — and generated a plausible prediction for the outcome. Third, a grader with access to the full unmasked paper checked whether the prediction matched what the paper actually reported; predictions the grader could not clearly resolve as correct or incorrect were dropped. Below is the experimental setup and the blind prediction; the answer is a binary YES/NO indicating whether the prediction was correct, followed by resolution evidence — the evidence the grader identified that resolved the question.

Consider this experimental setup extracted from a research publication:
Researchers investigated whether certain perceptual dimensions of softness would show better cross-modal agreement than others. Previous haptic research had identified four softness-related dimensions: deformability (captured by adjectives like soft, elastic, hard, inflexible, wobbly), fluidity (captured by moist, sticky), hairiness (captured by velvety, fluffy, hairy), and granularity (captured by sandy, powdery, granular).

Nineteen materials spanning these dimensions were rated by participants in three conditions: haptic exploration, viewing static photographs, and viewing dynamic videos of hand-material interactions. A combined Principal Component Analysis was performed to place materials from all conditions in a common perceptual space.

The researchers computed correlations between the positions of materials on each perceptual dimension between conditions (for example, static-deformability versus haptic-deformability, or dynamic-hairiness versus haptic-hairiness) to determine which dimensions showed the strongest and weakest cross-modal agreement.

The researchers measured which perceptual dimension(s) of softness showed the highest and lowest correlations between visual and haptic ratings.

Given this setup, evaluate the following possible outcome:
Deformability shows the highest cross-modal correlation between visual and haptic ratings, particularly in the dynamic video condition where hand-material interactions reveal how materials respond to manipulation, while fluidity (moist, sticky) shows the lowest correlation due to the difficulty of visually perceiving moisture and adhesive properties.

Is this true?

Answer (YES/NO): NO